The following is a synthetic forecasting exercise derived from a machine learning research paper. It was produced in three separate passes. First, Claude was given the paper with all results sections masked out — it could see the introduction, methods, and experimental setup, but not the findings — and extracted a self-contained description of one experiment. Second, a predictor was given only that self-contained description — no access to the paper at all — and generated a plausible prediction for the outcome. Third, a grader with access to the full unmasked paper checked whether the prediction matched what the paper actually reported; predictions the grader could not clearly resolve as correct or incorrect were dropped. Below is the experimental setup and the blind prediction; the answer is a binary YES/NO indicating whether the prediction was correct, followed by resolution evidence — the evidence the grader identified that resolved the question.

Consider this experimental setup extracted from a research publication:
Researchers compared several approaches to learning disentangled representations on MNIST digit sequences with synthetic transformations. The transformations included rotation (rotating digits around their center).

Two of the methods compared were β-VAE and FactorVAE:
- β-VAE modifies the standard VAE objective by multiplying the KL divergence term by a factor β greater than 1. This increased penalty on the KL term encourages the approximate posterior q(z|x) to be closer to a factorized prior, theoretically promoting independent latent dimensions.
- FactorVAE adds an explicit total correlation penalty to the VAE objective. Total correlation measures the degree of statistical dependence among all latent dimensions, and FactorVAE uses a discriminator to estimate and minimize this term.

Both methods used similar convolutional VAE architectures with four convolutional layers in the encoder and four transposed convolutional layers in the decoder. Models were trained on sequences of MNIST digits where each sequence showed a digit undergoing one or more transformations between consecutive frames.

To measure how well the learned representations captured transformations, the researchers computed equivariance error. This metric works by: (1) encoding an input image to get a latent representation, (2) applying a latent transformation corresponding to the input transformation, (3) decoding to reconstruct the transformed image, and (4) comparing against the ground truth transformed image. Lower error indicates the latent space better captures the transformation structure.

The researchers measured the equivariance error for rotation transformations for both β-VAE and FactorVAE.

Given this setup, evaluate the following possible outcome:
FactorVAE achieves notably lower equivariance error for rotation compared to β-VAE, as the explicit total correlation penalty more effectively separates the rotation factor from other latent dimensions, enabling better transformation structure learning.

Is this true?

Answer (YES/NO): YES